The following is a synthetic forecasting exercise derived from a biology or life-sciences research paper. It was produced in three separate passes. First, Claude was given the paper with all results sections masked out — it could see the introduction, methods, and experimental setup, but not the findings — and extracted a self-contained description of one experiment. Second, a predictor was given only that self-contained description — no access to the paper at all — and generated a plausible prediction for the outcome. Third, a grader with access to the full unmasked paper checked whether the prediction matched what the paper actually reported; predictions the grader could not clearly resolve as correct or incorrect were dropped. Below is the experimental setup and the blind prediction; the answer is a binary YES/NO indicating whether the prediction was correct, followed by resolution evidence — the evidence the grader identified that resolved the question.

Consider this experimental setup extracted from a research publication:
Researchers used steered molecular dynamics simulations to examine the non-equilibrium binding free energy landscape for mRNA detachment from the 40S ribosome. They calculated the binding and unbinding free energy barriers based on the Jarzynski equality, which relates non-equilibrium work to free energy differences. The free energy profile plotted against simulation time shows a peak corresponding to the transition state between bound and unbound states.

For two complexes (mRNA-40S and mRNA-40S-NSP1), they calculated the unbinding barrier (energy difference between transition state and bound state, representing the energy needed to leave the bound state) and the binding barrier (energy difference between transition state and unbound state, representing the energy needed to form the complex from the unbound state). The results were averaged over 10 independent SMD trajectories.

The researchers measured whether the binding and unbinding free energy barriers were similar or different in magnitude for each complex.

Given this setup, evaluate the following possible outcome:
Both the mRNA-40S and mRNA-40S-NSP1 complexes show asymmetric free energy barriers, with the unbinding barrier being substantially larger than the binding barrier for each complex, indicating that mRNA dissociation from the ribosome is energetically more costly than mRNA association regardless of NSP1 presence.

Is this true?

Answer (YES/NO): NO